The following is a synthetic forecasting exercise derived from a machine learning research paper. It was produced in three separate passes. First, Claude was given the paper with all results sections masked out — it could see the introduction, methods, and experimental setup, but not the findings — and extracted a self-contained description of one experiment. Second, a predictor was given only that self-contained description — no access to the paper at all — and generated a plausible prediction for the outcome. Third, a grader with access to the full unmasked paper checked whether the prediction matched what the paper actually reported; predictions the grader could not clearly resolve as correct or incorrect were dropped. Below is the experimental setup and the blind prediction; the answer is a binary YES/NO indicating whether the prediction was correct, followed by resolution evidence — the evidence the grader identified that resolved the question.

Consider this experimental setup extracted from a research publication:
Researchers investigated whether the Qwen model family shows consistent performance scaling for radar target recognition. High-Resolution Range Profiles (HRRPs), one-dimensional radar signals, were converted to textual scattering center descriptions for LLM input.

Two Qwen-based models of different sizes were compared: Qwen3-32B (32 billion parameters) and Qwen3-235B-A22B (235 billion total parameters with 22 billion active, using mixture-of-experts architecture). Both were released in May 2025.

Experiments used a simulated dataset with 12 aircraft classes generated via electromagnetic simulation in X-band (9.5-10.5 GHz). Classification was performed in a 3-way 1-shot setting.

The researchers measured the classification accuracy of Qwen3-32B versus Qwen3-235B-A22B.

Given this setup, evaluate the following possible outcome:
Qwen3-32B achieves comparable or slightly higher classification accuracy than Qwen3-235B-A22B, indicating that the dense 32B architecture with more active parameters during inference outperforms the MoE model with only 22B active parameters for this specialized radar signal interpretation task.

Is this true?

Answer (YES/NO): NO